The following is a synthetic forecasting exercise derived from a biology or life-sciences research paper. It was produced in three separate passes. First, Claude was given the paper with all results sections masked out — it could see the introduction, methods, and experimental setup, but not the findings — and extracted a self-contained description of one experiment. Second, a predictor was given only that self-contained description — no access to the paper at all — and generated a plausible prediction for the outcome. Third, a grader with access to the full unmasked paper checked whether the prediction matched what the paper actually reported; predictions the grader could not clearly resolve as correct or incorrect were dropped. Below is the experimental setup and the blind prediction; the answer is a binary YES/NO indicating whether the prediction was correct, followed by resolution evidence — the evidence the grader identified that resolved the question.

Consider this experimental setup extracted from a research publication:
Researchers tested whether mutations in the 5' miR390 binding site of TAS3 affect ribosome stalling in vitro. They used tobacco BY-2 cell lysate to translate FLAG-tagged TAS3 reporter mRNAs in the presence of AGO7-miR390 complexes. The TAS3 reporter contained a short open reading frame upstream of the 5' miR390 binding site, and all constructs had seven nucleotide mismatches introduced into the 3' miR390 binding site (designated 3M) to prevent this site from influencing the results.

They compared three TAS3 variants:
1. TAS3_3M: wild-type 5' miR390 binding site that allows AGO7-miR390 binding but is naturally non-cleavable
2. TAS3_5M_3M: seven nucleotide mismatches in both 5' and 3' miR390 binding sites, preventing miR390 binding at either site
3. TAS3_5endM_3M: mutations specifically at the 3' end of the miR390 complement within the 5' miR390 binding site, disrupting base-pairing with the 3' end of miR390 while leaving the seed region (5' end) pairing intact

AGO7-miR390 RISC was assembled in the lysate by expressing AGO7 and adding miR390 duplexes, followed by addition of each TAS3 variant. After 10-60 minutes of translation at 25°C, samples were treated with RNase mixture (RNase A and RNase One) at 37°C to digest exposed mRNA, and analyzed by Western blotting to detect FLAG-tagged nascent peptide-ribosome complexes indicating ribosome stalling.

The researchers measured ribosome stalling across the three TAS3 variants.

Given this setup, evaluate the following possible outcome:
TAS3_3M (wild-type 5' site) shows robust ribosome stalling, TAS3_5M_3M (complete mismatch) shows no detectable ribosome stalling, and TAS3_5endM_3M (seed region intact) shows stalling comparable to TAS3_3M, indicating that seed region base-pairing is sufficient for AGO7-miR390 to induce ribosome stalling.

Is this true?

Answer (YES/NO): NO